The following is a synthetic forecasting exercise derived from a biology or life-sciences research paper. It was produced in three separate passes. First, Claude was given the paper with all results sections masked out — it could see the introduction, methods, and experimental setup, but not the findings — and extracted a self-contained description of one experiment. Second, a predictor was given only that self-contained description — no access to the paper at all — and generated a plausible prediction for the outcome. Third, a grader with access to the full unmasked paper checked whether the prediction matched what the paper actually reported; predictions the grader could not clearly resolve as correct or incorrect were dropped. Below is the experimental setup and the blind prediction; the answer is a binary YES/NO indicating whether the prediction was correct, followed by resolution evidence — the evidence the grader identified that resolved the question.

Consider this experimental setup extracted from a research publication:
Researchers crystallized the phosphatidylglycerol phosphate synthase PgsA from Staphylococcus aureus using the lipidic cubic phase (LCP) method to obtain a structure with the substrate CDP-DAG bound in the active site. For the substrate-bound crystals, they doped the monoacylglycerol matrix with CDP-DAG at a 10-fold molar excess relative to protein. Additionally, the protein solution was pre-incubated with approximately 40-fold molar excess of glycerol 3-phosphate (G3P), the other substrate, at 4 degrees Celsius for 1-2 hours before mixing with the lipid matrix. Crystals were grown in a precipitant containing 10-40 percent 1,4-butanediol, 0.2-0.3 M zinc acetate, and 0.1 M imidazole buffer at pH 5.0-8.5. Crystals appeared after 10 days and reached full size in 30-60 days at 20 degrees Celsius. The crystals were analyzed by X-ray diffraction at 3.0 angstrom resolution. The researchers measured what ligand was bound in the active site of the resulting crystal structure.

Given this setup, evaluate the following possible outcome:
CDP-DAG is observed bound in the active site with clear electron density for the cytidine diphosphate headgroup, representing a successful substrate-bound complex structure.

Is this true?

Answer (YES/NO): YES